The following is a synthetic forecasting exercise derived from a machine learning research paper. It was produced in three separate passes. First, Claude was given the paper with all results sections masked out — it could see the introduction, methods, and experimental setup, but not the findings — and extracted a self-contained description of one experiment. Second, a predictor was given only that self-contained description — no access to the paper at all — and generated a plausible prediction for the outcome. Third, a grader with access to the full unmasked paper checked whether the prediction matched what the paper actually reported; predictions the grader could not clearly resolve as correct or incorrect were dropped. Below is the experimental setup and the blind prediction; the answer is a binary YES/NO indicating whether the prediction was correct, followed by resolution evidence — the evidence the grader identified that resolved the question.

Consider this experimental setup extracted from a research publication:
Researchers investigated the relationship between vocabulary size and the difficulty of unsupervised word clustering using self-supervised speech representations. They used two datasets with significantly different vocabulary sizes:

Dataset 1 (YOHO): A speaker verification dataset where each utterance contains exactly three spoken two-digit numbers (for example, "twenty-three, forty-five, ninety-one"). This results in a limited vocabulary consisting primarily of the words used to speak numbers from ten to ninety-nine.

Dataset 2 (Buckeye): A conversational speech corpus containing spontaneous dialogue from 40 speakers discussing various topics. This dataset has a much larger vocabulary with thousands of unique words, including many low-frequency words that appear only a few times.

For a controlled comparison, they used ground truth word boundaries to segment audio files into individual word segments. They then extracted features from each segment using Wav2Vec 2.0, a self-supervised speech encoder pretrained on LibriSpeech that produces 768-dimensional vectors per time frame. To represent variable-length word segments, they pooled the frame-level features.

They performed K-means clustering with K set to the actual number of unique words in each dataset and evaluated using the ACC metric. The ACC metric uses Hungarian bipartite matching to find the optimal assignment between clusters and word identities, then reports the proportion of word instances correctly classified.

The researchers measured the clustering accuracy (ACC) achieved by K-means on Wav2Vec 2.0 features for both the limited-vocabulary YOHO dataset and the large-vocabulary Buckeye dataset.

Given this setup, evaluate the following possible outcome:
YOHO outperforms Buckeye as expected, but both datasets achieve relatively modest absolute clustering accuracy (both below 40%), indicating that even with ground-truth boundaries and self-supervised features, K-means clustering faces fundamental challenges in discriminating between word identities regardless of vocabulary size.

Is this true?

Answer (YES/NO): NO